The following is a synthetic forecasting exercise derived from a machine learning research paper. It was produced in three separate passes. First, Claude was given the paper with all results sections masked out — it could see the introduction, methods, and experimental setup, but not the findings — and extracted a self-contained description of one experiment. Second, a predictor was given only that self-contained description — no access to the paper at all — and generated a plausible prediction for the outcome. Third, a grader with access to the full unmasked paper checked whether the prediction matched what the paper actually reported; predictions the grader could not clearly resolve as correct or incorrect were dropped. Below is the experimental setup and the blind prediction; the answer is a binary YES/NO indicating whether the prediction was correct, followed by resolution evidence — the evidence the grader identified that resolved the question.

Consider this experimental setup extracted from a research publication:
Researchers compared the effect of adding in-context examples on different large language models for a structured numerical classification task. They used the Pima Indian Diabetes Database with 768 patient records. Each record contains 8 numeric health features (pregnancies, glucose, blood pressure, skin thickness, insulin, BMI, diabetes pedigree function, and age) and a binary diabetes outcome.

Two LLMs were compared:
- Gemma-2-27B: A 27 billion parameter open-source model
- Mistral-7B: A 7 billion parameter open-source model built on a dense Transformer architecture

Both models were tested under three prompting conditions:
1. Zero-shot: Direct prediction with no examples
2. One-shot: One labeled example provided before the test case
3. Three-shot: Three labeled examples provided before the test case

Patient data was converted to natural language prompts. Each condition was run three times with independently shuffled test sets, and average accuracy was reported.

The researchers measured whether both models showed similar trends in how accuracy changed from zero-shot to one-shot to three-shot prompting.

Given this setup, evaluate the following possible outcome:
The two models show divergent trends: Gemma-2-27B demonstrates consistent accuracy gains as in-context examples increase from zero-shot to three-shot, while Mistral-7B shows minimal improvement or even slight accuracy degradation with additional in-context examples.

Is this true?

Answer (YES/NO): NO